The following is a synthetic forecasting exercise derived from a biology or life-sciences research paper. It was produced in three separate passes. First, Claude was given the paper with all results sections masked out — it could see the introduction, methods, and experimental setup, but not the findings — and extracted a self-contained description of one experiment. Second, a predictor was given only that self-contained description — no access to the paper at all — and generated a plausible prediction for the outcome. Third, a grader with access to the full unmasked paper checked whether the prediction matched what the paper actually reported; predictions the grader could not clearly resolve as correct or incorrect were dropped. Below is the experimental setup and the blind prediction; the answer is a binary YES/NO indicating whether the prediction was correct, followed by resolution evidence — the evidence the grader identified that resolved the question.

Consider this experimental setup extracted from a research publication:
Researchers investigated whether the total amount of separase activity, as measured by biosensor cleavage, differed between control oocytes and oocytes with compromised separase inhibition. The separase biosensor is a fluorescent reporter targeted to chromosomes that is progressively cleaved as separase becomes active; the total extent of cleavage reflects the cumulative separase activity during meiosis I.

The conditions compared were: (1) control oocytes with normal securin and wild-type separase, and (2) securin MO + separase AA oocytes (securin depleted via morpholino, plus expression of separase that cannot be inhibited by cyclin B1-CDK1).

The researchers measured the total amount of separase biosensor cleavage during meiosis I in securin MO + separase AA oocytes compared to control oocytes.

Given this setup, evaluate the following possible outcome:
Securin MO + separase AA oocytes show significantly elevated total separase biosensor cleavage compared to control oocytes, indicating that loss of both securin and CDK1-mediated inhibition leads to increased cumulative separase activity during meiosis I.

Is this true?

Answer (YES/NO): YES